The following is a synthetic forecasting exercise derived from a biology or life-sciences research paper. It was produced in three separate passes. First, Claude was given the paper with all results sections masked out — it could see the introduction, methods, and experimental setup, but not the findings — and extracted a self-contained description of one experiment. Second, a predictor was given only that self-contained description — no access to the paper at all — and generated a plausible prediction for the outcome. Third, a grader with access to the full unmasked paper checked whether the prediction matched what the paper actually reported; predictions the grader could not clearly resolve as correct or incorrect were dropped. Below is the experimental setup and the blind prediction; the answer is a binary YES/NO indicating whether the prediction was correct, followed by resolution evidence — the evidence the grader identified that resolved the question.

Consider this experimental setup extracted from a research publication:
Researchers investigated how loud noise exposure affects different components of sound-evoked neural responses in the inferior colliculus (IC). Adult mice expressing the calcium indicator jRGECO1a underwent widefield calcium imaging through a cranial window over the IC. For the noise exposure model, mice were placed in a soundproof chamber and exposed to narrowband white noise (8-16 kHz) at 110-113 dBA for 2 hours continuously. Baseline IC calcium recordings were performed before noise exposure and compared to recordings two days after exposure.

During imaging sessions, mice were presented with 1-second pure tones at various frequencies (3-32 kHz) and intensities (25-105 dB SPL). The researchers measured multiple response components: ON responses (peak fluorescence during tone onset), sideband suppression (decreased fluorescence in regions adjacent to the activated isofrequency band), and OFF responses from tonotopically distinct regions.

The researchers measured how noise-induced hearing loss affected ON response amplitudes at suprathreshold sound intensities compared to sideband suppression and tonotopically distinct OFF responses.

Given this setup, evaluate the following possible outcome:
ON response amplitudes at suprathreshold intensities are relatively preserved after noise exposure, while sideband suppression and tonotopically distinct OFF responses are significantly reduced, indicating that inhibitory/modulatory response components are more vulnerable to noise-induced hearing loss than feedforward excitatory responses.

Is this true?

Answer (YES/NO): YES